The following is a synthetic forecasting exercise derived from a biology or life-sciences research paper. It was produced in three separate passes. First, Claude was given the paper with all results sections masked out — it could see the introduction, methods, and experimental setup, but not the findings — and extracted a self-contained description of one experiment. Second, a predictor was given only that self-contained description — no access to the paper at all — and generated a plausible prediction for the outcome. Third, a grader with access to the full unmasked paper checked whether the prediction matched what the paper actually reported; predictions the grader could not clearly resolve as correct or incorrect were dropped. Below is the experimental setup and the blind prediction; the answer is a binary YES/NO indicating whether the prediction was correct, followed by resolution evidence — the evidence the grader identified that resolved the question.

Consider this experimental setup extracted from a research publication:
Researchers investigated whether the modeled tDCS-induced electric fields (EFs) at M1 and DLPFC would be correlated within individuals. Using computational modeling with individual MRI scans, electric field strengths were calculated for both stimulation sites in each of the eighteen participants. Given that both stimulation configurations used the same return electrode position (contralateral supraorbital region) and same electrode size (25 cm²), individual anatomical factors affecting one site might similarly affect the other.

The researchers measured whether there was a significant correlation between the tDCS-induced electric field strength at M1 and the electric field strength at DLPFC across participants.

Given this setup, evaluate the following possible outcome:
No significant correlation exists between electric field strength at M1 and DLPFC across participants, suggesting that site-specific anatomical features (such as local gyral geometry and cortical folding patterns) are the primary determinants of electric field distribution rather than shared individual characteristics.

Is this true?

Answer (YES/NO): YES